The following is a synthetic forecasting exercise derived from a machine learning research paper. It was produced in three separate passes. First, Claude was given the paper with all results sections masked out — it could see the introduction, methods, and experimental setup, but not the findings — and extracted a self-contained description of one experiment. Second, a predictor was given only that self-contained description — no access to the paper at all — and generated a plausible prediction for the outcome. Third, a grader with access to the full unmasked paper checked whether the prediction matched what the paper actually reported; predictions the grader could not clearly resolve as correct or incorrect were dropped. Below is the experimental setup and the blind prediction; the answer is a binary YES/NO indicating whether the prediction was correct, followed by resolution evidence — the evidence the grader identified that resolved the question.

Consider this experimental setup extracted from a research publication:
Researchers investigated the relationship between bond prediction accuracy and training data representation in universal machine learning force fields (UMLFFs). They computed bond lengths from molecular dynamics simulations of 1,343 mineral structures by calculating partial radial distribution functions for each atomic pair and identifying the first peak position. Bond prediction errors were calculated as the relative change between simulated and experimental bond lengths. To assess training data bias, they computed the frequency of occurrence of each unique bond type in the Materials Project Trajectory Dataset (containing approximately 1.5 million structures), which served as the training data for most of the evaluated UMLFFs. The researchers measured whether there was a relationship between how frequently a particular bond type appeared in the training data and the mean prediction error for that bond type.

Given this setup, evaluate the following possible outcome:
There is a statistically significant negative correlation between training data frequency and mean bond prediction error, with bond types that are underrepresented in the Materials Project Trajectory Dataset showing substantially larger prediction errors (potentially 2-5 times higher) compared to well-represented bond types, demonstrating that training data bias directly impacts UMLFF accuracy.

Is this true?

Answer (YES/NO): NO